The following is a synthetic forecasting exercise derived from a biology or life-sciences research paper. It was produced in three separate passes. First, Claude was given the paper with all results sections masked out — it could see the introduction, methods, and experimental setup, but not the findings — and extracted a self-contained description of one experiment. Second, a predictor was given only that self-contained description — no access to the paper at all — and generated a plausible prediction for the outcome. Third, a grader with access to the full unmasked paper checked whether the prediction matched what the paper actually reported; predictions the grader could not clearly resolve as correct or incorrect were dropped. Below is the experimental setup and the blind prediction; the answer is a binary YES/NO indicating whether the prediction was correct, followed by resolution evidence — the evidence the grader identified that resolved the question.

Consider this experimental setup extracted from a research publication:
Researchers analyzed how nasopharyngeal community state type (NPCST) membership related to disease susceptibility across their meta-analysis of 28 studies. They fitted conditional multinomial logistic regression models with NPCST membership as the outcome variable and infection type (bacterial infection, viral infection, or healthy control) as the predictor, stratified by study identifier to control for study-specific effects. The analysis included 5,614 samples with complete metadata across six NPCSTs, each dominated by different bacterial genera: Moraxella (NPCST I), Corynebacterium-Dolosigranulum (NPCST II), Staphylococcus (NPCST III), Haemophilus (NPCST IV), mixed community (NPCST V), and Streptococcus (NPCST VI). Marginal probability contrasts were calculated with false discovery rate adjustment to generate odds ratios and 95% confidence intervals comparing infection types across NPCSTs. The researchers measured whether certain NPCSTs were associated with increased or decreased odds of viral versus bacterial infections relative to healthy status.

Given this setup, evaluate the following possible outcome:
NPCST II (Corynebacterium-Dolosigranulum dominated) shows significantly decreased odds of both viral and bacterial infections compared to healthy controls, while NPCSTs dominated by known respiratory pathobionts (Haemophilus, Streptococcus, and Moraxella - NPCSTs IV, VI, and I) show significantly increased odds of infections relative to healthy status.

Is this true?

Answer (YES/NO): NO